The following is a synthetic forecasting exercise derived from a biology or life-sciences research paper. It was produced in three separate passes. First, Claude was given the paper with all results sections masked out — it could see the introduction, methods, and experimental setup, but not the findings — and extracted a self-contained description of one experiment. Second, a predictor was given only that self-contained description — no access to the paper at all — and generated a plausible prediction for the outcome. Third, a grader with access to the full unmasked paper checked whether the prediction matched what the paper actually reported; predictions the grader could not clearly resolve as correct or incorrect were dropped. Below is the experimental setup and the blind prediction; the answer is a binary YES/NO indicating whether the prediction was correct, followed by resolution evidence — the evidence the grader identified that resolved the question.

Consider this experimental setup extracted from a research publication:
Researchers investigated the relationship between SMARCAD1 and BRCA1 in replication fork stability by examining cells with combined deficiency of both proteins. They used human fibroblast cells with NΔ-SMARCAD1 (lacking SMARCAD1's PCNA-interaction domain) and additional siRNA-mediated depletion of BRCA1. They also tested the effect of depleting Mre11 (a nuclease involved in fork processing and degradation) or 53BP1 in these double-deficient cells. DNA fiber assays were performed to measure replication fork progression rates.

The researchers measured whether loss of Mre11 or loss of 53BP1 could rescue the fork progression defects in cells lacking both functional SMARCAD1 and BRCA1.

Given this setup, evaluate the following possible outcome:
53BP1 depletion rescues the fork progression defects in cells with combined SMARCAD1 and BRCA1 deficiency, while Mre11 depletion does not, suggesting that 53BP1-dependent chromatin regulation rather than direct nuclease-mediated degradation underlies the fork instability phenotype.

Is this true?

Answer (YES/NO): NO